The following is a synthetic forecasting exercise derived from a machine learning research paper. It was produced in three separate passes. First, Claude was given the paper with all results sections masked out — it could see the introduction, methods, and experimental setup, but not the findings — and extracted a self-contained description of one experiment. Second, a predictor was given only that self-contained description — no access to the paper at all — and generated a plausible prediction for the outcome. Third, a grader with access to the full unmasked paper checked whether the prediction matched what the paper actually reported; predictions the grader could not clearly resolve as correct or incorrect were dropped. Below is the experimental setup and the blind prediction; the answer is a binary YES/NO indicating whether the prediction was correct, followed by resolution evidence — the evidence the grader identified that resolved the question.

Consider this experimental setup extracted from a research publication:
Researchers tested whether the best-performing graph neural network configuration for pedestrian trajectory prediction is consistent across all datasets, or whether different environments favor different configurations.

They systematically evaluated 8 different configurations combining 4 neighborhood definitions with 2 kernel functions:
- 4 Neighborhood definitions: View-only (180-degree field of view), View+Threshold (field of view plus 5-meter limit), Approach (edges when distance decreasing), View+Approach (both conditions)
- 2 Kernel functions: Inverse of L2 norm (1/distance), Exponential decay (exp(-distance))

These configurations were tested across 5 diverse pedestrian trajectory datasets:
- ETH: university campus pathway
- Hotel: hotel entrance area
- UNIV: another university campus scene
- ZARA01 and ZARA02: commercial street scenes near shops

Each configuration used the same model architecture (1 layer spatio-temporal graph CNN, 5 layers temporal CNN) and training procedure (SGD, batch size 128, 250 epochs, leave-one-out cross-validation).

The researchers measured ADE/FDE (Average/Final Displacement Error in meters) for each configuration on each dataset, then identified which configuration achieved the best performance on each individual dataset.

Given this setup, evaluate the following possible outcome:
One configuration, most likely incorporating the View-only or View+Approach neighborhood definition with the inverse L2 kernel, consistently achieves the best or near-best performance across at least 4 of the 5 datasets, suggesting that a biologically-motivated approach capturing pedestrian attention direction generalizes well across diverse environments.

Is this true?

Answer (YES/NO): NO